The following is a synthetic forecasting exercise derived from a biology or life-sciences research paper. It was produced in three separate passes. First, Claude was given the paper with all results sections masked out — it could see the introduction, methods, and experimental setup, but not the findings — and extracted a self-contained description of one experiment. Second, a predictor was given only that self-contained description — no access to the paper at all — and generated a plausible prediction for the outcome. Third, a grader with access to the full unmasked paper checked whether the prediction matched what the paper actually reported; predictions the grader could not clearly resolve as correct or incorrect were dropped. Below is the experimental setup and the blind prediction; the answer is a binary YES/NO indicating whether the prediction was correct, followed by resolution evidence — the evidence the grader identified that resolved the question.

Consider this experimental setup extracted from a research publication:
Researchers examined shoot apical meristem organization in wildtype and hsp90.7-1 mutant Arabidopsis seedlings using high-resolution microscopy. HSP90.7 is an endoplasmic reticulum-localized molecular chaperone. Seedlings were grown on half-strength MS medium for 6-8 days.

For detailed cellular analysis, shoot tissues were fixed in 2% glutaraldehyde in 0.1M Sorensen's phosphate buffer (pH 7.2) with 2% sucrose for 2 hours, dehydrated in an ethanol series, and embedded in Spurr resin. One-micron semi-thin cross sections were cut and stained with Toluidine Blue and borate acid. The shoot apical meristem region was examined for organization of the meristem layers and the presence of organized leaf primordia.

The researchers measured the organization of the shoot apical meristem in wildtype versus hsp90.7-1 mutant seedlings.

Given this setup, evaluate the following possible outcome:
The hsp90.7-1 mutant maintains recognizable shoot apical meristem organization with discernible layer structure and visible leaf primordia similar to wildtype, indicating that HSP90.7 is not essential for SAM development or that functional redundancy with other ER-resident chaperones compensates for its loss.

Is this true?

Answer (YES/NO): NO